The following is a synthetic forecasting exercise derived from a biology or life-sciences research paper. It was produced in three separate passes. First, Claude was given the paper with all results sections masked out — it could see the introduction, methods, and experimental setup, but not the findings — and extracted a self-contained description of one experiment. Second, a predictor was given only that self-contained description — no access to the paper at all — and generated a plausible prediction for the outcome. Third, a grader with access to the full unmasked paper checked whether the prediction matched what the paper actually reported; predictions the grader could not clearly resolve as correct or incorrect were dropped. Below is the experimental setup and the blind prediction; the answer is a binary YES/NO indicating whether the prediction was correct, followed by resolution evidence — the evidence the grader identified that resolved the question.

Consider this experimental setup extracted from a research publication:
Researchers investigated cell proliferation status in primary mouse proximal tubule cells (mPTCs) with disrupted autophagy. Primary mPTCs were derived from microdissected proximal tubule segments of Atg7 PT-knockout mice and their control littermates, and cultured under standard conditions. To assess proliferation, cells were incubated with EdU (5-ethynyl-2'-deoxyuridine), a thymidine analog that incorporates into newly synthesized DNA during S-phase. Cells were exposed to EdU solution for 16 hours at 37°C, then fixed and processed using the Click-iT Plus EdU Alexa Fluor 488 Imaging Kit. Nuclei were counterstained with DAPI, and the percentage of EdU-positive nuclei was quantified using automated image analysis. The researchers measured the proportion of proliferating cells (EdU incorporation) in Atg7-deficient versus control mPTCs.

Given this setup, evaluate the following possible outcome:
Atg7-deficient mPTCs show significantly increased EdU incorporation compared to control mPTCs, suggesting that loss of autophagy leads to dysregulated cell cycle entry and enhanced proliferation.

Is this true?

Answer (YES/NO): YES